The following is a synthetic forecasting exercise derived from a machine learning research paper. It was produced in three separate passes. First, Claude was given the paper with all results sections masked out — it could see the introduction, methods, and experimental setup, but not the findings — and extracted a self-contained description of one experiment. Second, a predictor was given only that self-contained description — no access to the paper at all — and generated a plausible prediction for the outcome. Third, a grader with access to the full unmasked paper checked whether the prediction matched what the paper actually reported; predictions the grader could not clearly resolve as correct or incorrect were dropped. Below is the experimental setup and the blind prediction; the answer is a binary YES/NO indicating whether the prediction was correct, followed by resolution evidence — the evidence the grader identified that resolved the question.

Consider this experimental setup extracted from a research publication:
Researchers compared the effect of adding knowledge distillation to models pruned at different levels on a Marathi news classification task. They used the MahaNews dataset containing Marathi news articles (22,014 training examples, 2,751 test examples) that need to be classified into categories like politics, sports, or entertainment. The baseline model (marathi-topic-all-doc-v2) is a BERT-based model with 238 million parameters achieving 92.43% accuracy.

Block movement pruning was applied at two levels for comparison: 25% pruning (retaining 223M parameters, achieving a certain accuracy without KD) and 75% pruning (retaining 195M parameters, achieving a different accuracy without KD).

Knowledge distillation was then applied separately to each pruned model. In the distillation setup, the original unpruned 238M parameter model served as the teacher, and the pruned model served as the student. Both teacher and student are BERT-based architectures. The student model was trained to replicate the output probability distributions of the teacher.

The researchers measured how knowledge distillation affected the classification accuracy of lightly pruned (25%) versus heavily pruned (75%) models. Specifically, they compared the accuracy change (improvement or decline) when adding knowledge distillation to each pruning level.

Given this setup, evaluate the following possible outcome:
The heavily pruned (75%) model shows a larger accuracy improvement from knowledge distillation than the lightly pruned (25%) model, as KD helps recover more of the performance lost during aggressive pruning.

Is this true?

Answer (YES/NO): YES